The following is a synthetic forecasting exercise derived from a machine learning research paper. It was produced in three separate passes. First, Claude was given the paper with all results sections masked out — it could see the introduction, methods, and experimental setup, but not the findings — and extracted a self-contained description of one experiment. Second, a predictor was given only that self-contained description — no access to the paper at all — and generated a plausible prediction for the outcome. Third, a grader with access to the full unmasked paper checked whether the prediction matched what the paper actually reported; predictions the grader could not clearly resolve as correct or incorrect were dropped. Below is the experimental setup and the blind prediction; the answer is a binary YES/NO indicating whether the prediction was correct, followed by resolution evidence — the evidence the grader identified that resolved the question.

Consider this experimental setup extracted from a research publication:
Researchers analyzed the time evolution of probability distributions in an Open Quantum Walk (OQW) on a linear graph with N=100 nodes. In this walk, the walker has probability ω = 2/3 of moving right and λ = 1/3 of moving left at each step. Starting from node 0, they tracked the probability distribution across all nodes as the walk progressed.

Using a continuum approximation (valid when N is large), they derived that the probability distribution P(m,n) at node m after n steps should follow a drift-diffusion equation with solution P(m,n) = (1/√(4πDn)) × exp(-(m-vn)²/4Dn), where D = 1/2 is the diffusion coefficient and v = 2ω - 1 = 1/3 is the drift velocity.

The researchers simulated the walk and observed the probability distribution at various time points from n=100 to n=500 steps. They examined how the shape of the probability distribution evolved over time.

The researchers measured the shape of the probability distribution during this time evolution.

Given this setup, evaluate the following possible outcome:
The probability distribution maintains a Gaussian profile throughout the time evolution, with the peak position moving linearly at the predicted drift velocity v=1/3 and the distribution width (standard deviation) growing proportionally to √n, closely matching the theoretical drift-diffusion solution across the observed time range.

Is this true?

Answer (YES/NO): NO